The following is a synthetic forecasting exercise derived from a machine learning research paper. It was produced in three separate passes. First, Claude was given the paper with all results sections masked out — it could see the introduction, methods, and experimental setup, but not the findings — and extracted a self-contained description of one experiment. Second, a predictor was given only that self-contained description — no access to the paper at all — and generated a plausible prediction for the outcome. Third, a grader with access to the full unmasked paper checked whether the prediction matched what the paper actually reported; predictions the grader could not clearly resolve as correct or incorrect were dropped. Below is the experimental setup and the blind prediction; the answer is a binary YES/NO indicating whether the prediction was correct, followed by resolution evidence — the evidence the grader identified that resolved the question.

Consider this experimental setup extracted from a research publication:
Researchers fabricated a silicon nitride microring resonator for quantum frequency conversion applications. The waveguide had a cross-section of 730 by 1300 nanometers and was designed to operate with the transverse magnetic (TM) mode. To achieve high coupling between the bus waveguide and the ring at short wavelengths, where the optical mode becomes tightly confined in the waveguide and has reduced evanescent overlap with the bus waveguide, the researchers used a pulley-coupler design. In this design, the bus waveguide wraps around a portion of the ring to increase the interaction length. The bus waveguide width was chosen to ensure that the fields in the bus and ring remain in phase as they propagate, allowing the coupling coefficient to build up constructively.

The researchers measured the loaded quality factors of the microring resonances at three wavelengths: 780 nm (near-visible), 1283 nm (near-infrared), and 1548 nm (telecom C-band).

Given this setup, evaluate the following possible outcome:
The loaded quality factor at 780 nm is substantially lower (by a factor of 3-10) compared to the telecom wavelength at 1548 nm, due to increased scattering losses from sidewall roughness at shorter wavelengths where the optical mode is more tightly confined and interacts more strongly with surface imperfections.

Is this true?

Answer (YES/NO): NO